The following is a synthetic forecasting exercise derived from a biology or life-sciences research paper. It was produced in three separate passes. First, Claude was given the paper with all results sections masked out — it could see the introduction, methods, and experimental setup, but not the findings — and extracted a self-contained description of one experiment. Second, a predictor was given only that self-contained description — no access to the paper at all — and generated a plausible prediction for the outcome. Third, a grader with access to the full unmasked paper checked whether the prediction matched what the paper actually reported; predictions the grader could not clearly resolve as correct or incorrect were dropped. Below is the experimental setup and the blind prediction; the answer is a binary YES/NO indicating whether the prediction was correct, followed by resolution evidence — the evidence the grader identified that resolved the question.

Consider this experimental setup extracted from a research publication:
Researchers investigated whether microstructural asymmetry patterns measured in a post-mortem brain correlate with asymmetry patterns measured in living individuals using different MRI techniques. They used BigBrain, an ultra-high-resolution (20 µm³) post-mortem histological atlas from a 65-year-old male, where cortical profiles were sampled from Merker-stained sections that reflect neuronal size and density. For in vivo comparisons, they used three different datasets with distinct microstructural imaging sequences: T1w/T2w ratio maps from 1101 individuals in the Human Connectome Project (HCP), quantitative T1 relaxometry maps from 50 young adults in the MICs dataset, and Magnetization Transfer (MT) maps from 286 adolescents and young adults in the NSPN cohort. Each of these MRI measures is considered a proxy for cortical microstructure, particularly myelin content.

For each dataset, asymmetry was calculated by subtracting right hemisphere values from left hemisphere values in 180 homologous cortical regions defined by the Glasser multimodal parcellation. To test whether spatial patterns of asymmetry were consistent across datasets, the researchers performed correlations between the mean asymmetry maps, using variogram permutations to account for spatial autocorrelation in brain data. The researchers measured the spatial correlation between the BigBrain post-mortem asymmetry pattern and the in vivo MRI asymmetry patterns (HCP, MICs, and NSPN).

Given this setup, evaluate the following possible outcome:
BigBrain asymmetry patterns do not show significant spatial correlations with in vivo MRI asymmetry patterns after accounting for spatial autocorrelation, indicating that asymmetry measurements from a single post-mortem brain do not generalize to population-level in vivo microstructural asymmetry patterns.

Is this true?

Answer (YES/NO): NO